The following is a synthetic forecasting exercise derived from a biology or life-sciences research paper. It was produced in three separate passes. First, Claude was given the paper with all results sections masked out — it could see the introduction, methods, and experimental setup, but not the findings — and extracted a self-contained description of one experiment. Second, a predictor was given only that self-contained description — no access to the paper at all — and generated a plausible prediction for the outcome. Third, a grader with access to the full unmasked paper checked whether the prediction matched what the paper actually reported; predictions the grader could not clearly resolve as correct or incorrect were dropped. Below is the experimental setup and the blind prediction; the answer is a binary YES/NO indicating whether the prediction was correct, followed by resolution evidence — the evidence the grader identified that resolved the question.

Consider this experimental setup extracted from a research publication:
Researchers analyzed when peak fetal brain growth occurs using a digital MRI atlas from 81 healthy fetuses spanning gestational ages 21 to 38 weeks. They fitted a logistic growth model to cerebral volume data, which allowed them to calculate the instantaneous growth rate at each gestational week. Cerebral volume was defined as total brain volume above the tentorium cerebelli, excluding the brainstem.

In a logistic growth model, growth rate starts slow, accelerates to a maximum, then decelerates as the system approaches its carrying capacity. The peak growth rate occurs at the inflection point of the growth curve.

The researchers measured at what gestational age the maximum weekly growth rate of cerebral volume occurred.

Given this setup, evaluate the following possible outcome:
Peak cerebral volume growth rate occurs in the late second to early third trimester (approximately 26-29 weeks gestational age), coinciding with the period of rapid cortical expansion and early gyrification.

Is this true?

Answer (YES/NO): YES